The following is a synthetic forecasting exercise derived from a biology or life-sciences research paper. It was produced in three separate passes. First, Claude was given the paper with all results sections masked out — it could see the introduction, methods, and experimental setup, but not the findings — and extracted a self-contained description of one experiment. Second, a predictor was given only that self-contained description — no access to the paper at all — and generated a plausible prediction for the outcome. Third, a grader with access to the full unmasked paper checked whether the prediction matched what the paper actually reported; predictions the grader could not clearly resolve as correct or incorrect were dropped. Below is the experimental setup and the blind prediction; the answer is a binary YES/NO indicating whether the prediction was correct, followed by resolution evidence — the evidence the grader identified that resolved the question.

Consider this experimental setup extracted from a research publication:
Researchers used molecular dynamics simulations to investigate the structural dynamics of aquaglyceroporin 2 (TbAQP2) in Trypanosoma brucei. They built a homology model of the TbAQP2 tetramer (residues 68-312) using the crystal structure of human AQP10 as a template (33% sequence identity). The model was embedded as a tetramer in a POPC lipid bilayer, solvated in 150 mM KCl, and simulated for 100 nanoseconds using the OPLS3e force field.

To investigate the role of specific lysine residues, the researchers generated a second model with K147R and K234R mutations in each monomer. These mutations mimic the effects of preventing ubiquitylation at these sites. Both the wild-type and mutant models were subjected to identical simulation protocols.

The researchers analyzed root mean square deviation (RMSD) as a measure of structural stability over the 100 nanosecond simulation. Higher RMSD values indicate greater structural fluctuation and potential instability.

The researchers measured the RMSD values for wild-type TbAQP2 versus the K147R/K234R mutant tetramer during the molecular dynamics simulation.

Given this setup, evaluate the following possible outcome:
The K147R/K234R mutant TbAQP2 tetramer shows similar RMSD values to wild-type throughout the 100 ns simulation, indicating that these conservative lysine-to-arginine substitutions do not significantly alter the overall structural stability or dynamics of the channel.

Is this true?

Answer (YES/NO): NO